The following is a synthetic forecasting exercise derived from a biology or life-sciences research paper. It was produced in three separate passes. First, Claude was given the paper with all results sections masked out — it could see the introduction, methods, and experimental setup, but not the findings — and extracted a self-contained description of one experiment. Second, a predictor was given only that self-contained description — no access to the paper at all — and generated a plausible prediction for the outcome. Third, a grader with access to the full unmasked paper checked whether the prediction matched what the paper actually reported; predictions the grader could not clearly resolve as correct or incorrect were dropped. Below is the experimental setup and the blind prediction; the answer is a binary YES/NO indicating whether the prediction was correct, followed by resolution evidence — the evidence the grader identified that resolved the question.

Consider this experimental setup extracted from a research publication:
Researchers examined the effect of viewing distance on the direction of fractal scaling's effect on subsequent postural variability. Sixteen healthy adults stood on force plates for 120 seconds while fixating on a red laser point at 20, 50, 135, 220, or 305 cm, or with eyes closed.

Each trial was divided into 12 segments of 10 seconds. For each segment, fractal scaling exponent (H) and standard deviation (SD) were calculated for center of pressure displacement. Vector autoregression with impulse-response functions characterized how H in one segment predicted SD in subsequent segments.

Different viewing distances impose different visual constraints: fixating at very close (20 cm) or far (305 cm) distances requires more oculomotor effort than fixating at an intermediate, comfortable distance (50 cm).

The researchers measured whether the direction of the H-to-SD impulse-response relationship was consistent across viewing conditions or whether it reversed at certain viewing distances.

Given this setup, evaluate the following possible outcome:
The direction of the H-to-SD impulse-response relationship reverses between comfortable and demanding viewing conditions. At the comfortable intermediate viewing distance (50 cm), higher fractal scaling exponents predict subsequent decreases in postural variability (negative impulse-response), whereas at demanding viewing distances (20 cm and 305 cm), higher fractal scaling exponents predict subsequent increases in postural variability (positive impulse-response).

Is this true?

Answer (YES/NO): NO